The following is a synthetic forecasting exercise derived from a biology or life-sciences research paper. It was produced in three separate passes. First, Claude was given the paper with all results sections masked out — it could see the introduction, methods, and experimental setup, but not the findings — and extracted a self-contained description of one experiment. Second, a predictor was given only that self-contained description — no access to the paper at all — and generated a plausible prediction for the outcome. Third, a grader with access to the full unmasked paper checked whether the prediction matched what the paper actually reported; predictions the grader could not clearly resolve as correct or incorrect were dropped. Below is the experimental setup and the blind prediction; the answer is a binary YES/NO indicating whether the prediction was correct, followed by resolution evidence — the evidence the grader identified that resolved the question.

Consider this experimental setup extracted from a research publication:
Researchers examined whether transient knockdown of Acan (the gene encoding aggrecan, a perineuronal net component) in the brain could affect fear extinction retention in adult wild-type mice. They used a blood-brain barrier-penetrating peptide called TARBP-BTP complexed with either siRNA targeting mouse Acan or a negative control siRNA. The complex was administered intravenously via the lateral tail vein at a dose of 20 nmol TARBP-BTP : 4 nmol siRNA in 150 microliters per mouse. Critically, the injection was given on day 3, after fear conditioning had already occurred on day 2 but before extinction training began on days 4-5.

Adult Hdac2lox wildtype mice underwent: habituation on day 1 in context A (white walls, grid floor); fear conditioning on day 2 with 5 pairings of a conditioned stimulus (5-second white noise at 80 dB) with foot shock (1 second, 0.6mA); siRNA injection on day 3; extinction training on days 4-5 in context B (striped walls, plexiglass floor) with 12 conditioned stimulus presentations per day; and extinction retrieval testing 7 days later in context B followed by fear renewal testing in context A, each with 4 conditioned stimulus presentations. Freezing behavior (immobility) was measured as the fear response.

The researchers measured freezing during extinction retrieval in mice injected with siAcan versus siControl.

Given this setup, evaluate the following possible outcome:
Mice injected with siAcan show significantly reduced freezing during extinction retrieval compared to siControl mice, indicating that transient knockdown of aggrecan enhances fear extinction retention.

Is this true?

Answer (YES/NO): YES